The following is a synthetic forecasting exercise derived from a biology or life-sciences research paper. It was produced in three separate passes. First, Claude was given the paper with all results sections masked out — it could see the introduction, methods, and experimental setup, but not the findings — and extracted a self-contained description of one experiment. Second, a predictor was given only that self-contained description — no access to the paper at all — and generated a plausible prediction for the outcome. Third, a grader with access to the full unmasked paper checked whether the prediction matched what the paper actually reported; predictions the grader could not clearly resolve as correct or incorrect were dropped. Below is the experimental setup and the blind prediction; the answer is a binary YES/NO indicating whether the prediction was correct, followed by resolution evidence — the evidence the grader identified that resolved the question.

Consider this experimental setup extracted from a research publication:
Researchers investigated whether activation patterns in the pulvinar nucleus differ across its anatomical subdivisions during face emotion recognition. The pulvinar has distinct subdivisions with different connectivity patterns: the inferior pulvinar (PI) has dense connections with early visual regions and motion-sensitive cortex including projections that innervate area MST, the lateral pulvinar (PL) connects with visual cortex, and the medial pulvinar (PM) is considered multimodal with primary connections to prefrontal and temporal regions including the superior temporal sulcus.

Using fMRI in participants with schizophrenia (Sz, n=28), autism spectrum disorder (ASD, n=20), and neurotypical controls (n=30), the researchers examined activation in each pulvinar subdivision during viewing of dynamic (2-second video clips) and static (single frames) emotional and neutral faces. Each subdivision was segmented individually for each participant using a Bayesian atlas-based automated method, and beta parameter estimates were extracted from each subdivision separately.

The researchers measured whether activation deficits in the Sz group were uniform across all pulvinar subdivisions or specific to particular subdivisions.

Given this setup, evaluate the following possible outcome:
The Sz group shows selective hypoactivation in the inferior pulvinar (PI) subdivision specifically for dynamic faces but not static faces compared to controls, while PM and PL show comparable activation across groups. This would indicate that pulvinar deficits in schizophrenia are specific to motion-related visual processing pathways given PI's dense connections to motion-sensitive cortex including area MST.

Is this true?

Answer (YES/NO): NO